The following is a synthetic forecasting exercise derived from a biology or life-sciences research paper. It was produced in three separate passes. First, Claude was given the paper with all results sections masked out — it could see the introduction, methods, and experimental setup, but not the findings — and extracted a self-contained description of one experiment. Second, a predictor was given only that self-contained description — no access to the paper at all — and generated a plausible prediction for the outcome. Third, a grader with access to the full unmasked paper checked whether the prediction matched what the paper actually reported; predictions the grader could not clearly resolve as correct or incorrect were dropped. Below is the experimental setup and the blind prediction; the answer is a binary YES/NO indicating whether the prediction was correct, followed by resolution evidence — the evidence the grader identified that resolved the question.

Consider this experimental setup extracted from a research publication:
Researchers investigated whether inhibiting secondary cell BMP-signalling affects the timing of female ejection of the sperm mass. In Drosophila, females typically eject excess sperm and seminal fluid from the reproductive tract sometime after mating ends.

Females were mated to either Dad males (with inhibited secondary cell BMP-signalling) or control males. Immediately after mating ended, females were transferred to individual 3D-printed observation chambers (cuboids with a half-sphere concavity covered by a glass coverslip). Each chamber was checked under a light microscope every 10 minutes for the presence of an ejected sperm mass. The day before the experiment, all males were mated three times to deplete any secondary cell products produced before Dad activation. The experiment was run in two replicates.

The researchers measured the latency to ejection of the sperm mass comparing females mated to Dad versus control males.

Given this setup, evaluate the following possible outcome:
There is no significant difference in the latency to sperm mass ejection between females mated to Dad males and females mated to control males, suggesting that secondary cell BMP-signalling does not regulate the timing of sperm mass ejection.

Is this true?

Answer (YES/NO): YES